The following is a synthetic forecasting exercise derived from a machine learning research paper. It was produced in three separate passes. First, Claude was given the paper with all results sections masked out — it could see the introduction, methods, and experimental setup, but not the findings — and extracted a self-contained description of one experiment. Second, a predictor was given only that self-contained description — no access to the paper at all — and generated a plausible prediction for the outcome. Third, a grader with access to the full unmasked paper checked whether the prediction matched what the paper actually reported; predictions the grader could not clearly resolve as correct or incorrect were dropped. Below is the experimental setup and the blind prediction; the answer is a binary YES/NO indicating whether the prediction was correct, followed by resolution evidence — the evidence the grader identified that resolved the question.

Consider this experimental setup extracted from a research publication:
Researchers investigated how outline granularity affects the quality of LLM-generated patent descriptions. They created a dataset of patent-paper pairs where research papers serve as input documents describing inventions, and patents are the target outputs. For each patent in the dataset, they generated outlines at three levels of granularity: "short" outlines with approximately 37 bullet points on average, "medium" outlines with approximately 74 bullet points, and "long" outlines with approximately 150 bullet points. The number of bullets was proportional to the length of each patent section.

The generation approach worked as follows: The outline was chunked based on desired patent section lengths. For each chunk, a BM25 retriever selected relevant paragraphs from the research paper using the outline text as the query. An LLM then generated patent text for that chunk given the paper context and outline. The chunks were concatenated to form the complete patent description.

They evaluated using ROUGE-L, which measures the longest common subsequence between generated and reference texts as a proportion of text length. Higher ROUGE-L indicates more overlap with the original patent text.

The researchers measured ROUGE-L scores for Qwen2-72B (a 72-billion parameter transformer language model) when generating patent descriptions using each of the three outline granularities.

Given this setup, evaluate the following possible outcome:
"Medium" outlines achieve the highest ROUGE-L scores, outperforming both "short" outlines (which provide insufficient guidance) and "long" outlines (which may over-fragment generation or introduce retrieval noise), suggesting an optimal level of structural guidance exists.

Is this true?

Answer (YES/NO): NO